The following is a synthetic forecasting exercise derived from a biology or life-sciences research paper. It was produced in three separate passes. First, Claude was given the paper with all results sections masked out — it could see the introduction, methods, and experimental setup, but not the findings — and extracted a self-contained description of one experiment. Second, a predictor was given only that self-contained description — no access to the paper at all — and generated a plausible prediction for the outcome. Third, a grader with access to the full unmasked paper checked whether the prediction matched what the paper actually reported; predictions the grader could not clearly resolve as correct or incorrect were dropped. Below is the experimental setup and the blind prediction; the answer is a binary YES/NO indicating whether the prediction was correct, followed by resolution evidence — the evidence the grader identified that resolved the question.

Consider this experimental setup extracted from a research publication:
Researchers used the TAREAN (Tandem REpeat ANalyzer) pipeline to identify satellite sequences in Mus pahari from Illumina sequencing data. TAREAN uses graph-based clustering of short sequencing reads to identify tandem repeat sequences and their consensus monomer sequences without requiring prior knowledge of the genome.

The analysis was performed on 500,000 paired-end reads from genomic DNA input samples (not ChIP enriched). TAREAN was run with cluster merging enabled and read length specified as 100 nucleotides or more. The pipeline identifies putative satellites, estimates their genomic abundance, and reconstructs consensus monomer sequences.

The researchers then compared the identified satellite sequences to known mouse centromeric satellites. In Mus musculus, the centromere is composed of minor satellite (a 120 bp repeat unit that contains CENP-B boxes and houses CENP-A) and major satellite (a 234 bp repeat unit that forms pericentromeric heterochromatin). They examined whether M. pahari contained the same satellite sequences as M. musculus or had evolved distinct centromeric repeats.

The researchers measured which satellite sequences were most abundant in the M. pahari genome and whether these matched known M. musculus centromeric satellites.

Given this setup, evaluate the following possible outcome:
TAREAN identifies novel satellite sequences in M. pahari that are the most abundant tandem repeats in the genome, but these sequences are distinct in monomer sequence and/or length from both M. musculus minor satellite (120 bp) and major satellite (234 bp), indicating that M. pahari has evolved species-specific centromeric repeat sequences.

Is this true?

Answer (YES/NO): YES